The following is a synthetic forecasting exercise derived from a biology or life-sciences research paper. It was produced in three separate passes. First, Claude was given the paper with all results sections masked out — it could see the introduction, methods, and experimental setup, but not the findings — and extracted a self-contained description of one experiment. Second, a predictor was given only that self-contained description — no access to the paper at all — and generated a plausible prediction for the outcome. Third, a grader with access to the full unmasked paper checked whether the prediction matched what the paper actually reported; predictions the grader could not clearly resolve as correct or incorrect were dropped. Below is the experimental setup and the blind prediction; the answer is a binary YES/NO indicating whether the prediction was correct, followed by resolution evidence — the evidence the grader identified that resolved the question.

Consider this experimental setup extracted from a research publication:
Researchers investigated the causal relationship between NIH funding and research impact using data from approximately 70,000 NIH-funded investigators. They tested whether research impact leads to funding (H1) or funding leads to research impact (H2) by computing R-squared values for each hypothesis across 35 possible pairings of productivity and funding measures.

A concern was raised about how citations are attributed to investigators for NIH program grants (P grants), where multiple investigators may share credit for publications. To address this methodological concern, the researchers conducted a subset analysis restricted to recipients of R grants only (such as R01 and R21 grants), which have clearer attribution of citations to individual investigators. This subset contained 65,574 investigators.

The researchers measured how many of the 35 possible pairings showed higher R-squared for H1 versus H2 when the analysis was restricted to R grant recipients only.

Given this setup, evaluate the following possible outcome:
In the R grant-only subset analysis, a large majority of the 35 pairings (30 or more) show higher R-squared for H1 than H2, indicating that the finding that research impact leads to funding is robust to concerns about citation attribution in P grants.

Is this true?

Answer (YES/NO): NO